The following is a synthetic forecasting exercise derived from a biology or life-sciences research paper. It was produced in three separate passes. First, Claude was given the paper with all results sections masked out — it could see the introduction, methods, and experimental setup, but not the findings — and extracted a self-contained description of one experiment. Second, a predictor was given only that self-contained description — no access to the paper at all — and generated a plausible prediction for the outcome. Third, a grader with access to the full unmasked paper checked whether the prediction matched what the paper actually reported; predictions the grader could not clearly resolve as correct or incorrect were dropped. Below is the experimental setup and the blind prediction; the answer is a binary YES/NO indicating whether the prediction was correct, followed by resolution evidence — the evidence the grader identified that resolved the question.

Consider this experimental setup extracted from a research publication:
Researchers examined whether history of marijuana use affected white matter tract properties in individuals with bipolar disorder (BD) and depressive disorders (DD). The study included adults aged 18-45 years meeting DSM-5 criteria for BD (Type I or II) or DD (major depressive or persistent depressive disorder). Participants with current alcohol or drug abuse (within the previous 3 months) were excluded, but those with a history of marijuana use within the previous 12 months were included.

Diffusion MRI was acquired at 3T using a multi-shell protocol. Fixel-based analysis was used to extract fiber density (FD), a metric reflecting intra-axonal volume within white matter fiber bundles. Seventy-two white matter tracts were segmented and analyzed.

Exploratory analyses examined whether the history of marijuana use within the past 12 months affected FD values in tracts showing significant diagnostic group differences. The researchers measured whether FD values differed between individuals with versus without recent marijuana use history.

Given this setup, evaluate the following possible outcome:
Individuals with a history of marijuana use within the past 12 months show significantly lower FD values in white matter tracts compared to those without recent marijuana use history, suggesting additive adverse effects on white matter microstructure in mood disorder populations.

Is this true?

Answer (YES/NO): YES